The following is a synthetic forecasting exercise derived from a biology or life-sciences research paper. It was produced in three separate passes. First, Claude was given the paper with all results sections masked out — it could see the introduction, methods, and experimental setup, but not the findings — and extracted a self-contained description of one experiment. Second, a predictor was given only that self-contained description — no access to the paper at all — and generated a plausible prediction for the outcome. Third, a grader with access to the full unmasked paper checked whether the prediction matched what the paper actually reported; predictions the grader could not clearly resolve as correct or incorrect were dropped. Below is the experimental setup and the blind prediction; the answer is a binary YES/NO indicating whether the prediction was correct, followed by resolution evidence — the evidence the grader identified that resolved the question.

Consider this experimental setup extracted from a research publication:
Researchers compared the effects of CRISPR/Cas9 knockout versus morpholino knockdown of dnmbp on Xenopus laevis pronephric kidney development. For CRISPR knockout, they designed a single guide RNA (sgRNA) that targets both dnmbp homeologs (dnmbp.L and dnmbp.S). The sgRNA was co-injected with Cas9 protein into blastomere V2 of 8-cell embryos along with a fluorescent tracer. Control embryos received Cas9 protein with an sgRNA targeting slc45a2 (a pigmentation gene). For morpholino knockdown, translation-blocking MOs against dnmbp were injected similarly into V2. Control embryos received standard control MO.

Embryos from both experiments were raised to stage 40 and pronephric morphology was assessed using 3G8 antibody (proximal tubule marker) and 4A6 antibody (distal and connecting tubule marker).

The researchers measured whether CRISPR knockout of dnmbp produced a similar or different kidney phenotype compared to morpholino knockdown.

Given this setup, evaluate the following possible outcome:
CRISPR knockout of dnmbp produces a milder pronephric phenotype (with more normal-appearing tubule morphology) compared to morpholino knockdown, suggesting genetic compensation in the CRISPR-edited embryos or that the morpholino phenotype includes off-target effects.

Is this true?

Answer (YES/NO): NO